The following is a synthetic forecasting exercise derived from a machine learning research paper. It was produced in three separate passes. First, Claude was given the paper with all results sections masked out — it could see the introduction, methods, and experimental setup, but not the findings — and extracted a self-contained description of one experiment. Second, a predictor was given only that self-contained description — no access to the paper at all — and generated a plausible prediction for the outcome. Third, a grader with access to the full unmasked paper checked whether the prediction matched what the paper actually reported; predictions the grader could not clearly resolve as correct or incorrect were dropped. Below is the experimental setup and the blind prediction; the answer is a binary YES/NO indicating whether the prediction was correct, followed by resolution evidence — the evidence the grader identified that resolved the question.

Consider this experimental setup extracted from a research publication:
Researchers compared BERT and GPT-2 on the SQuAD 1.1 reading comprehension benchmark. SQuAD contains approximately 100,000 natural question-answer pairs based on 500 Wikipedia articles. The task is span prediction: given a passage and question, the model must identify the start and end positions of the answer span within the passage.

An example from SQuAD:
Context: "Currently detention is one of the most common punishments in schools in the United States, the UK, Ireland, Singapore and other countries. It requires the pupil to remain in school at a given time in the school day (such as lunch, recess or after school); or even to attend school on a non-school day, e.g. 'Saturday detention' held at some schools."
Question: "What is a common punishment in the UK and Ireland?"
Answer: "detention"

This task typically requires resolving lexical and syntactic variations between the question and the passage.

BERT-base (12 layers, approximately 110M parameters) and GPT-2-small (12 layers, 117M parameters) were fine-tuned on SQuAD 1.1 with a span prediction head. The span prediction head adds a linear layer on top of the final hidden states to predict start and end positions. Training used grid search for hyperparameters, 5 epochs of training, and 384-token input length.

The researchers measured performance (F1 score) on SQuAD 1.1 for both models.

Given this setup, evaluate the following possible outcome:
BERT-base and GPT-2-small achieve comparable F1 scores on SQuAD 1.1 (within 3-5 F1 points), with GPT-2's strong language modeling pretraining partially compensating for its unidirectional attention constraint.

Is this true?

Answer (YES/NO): NO